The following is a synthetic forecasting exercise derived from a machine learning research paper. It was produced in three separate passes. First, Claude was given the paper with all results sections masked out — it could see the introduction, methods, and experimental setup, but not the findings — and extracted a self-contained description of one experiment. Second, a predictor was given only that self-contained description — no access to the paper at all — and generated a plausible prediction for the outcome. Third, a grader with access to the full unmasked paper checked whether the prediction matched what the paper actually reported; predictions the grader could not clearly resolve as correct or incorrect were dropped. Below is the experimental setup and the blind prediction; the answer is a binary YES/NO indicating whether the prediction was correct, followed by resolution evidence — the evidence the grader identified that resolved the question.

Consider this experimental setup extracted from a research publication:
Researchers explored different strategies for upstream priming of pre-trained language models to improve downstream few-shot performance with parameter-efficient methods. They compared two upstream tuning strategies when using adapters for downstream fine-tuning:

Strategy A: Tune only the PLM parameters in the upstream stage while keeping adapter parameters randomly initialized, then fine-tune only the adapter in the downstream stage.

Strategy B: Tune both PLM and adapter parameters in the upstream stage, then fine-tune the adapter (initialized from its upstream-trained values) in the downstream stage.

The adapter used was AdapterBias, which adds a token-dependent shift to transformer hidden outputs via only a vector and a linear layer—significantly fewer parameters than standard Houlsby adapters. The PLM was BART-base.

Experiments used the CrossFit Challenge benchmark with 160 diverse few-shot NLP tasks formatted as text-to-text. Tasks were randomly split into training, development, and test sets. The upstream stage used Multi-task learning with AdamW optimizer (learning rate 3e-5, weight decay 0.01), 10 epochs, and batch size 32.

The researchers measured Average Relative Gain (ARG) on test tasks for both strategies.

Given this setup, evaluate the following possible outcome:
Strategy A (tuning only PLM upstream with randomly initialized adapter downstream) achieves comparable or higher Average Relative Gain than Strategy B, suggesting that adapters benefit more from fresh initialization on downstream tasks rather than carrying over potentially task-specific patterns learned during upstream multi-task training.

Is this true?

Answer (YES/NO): YES